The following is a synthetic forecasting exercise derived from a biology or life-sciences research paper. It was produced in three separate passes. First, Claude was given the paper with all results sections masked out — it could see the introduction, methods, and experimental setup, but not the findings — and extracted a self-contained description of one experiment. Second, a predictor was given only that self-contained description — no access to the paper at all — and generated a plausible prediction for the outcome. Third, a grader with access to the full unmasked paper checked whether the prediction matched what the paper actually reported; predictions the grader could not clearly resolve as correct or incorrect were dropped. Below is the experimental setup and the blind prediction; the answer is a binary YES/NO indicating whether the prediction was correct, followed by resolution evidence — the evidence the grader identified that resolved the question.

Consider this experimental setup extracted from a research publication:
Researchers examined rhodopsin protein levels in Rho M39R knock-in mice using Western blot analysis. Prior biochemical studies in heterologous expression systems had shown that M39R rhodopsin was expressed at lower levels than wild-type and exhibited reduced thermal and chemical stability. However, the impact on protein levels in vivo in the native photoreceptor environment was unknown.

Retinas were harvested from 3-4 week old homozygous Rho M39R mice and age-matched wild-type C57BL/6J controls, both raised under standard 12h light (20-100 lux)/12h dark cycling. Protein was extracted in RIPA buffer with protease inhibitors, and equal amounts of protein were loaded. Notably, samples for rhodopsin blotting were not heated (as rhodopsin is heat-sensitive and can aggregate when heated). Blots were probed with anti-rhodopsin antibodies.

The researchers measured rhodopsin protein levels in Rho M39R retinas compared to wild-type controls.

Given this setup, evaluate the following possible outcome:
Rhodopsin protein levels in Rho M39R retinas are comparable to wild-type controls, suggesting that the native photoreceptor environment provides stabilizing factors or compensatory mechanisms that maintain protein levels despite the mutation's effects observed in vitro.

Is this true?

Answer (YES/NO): NO